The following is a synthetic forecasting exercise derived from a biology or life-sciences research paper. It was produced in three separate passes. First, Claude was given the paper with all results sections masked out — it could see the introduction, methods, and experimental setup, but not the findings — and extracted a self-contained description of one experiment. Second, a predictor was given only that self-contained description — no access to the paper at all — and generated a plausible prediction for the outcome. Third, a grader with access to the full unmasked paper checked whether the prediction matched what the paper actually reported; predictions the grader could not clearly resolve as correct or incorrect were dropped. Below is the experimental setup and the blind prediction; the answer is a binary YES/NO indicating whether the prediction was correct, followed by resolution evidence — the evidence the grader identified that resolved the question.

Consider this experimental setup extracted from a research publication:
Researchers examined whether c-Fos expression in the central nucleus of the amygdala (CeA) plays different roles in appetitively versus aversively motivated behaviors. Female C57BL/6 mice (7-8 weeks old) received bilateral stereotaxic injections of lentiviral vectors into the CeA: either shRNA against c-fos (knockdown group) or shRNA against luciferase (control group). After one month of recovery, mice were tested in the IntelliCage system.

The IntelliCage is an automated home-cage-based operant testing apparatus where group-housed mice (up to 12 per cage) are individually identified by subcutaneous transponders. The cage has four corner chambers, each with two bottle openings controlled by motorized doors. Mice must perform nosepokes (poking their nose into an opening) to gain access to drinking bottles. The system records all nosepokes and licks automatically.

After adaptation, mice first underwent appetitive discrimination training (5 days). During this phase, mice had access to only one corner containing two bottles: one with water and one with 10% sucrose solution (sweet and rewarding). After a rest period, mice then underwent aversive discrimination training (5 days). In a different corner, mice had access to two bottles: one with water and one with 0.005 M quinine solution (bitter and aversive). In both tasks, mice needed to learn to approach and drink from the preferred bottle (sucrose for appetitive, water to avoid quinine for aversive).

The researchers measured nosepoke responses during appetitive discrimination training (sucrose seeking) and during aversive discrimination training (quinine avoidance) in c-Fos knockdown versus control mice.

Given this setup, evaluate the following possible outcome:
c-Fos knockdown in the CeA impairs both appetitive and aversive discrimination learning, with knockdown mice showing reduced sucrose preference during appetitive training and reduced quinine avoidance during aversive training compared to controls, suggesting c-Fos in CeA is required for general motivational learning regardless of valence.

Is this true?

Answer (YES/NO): NO